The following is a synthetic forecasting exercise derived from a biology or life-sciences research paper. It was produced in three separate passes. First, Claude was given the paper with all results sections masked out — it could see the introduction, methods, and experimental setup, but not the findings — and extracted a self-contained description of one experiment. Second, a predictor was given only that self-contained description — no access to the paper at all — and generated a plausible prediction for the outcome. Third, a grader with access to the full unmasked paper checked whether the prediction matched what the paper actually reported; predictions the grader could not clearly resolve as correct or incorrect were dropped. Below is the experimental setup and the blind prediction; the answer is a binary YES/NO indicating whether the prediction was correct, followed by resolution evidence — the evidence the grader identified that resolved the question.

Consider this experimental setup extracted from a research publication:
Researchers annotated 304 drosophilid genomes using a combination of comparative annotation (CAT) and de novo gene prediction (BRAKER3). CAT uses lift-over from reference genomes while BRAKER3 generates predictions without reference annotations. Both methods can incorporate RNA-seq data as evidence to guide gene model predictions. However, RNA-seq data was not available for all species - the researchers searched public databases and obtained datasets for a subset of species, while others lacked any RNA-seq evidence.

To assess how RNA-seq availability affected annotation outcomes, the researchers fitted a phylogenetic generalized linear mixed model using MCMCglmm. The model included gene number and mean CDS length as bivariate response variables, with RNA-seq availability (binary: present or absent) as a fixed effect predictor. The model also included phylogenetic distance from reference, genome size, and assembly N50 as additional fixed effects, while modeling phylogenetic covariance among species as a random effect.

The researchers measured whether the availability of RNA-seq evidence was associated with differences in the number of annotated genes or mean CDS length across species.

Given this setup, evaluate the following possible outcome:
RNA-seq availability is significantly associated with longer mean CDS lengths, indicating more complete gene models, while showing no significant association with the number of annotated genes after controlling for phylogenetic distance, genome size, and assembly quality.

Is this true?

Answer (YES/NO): NO